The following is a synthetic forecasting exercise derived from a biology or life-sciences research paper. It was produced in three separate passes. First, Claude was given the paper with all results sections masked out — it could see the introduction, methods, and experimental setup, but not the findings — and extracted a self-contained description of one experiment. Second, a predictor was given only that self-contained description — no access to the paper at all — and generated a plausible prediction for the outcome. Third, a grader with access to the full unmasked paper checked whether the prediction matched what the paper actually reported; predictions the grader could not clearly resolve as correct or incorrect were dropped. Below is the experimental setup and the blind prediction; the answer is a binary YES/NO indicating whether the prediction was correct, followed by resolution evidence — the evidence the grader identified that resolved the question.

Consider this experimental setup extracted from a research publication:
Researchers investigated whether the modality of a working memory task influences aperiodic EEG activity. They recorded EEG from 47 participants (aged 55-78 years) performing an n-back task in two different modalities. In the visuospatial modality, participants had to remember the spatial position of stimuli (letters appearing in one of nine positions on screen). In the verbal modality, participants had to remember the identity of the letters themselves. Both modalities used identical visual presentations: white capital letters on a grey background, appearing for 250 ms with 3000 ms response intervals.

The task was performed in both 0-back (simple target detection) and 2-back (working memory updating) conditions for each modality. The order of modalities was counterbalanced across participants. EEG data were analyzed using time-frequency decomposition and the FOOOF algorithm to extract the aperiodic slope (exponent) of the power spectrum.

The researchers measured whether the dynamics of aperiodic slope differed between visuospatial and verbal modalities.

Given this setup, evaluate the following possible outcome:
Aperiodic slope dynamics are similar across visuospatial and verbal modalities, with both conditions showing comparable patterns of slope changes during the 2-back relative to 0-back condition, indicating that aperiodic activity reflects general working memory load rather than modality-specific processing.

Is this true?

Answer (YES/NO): NO